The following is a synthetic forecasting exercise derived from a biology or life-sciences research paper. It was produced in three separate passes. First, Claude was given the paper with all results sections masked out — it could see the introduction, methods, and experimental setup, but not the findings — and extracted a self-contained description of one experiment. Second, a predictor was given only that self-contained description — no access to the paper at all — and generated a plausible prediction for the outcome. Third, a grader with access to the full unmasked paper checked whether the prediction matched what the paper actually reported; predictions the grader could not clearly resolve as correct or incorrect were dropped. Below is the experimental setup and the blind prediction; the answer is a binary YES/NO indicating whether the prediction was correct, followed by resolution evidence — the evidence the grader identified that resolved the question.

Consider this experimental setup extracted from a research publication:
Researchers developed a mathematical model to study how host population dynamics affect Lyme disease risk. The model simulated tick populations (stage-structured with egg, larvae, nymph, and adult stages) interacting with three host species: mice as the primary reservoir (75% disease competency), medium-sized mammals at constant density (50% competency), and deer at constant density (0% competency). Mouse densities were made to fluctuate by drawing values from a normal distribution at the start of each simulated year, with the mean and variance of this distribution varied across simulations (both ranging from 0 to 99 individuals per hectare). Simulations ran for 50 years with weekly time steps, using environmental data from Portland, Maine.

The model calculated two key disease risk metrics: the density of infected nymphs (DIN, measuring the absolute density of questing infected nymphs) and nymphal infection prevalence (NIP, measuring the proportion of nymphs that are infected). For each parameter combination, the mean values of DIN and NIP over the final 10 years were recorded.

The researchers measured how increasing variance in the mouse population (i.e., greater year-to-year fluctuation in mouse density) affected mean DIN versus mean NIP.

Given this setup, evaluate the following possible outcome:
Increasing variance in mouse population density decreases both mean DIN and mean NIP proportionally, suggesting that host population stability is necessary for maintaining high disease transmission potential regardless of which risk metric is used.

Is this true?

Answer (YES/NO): NO